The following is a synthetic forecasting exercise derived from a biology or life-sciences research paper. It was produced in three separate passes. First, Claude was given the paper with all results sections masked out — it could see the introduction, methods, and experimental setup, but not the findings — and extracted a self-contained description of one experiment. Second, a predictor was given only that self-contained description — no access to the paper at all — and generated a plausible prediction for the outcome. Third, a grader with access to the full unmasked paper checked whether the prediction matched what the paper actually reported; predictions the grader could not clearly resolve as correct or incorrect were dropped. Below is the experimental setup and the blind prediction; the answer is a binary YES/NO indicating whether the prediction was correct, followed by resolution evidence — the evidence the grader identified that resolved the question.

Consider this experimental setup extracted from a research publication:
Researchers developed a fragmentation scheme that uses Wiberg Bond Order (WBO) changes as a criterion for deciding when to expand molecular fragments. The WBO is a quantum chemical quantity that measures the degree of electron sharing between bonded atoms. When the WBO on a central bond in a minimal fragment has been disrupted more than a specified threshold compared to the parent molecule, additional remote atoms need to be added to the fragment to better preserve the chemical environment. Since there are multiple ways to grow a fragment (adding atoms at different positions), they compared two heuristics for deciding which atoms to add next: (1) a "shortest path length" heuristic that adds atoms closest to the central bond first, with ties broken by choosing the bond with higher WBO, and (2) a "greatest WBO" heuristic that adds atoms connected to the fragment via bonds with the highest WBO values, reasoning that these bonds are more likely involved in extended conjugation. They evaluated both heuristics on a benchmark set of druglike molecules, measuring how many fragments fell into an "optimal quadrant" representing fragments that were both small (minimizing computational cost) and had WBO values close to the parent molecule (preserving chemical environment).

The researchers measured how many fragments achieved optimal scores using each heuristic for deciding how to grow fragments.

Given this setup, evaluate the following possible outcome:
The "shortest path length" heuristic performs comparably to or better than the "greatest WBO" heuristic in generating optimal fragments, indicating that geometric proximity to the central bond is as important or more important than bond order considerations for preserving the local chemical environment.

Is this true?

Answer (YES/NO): YES